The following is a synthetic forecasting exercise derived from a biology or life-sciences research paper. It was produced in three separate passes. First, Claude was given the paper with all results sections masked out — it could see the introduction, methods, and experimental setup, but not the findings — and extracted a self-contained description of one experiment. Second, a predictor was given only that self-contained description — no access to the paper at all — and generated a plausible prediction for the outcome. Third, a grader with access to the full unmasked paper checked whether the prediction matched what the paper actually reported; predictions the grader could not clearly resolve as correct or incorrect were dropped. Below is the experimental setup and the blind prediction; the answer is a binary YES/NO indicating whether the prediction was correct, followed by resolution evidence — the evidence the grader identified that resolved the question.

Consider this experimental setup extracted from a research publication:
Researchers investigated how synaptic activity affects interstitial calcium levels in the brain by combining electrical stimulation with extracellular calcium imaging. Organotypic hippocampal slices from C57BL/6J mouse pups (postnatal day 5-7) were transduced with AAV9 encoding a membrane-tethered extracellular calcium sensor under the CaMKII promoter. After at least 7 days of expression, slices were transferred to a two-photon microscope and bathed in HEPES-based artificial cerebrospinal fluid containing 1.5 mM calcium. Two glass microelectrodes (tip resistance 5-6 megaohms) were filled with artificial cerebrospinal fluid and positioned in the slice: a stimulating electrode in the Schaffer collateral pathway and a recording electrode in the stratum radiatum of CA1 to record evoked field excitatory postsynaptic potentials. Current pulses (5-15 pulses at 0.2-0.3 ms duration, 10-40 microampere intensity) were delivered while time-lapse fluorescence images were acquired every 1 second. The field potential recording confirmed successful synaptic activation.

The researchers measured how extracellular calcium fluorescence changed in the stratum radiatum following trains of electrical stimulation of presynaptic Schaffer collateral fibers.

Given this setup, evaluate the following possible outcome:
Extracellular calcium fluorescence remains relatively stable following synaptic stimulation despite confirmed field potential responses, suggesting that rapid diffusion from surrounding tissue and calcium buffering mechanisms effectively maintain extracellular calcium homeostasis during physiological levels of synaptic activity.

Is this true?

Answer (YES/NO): NO